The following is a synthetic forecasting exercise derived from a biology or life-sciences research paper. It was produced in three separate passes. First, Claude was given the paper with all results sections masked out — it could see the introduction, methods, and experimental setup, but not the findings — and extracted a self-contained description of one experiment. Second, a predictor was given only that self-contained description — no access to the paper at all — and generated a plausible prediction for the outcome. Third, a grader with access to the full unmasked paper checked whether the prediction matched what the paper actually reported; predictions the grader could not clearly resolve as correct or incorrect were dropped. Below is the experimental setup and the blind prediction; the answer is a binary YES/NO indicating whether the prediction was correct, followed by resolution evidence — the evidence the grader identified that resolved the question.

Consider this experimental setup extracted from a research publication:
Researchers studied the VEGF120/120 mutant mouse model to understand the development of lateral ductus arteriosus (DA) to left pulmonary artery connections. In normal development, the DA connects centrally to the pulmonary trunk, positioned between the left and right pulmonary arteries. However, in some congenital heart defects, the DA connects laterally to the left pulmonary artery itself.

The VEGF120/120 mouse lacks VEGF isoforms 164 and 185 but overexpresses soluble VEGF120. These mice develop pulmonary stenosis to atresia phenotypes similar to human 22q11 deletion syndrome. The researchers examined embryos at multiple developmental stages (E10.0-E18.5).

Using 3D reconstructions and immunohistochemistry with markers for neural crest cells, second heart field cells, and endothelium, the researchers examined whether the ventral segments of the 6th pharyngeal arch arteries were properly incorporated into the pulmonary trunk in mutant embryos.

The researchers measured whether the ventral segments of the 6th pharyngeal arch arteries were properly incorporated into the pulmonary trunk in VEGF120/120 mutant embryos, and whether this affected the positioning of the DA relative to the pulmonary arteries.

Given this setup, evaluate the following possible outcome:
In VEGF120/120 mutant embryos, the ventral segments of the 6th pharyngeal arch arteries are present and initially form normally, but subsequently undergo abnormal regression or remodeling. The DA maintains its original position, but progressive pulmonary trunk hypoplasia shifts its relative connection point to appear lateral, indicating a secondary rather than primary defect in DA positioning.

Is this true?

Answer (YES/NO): NO